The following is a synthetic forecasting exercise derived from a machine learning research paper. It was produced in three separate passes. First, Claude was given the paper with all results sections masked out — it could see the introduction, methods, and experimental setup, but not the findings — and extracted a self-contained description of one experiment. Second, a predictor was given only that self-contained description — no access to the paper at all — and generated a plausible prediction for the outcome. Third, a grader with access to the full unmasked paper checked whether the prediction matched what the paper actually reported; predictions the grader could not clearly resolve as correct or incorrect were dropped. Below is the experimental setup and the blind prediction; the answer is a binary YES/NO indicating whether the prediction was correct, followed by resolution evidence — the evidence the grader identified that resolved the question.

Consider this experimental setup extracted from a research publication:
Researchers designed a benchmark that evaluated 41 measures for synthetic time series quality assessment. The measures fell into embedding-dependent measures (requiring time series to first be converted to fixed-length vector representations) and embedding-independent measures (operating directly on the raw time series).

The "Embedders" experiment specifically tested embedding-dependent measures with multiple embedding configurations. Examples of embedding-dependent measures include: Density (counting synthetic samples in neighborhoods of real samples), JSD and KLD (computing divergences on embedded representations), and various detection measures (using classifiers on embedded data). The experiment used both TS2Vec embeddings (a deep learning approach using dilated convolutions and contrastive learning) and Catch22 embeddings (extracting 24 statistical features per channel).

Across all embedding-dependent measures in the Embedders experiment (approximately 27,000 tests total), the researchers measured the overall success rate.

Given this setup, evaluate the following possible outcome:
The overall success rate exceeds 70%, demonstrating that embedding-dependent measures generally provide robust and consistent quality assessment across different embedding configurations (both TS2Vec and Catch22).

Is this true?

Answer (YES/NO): NO